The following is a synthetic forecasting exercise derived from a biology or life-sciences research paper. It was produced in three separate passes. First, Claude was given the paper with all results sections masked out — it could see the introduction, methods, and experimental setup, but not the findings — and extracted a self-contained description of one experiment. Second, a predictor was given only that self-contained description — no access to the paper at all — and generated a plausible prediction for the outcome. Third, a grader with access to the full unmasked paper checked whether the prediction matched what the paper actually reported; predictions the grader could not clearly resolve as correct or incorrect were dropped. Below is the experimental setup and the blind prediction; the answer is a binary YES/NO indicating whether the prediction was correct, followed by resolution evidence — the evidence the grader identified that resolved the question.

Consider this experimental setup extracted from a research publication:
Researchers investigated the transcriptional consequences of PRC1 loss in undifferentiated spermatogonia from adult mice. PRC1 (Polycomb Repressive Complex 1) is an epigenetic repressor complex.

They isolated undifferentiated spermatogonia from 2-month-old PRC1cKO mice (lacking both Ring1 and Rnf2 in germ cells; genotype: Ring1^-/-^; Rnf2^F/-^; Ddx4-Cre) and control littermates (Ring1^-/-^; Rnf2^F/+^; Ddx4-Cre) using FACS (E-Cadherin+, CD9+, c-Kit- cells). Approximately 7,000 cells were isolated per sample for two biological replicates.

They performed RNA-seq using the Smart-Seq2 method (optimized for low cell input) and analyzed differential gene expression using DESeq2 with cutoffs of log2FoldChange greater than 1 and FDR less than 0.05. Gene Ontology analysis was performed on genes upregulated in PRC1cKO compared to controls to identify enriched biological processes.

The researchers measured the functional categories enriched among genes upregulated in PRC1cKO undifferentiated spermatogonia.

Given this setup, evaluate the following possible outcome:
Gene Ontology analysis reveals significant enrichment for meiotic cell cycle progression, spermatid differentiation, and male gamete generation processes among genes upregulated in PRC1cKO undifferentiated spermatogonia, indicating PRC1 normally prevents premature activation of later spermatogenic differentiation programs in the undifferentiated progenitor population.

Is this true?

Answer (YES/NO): NO